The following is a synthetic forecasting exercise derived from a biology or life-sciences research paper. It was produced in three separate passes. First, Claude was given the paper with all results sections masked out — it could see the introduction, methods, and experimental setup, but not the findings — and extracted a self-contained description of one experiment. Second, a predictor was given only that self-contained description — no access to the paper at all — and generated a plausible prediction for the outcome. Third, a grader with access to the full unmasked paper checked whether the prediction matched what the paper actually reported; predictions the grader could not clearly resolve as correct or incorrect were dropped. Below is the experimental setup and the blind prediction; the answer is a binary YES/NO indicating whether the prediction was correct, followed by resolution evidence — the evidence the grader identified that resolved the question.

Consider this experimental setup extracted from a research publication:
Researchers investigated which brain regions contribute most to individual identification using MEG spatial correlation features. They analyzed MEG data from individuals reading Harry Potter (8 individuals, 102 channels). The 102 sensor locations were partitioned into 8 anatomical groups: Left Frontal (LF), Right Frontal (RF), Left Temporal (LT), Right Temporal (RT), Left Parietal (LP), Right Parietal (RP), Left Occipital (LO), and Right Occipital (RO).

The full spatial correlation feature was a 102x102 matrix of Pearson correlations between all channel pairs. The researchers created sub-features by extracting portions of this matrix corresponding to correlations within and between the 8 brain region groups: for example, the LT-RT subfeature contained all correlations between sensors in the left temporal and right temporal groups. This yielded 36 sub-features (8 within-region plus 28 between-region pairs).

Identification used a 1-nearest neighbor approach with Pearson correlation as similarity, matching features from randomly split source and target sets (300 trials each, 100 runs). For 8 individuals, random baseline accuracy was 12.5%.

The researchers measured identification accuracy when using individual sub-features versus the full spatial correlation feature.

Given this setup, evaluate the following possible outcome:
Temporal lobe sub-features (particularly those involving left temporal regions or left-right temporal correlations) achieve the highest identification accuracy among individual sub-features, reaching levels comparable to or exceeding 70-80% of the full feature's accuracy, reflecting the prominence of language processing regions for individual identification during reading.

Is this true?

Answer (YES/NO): NO